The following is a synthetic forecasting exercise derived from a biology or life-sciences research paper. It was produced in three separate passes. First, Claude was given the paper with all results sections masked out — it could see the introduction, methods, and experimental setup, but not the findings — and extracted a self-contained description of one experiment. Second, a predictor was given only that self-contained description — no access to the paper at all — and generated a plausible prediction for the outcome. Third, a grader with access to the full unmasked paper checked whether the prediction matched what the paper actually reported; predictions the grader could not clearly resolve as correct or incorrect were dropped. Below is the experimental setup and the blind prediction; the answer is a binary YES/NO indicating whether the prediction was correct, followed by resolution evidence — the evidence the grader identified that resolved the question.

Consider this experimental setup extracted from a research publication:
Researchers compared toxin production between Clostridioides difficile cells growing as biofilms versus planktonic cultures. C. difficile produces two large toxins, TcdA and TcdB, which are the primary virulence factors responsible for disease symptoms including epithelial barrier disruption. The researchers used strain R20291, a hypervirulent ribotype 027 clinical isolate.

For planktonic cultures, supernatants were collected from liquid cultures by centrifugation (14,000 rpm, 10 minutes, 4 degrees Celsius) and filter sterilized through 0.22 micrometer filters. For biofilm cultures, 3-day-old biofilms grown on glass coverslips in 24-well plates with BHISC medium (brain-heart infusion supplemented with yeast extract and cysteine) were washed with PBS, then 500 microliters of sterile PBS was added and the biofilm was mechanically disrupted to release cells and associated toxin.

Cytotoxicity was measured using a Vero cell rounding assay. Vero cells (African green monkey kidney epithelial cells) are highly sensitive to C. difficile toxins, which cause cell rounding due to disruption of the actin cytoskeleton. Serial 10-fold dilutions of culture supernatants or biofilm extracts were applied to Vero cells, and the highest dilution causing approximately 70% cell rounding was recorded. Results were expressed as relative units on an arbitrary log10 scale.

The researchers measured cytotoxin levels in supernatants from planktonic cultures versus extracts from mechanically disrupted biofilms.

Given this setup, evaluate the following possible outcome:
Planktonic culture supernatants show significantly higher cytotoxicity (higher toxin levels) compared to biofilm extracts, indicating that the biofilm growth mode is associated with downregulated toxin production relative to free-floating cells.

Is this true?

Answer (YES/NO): NO